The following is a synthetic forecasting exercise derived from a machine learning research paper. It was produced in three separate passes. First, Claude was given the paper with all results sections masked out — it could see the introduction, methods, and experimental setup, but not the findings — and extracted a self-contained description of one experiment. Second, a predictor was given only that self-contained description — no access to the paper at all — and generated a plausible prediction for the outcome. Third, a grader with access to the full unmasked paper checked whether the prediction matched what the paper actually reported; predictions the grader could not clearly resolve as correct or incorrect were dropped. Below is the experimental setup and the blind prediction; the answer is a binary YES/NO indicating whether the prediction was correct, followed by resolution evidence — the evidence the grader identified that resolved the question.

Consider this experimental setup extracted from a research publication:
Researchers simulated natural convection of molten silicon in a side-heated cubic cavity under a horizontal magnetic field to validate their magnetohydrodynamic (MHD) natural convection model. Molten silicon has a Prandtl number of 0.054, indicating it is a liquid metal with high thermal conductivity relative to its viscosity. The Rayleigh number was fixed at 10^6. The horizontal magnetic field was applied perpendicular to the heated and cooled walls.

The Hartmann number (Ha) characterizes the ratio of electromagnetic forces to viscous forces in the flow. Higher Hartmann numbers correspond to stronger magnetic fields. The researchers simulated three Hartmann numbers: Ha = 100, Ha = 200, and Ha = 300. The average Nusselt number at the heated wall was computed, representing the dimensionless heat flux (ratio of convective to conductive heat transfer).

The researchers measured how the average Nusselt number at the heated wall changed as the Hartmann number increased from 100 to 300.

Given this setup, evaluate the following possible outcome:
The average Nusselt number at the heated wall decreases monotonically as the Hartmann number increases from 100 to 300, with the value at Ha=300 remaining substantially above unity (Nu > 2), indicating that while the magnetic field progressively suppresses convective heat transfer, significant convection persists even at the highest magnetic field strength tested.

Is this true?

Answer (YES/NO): YES